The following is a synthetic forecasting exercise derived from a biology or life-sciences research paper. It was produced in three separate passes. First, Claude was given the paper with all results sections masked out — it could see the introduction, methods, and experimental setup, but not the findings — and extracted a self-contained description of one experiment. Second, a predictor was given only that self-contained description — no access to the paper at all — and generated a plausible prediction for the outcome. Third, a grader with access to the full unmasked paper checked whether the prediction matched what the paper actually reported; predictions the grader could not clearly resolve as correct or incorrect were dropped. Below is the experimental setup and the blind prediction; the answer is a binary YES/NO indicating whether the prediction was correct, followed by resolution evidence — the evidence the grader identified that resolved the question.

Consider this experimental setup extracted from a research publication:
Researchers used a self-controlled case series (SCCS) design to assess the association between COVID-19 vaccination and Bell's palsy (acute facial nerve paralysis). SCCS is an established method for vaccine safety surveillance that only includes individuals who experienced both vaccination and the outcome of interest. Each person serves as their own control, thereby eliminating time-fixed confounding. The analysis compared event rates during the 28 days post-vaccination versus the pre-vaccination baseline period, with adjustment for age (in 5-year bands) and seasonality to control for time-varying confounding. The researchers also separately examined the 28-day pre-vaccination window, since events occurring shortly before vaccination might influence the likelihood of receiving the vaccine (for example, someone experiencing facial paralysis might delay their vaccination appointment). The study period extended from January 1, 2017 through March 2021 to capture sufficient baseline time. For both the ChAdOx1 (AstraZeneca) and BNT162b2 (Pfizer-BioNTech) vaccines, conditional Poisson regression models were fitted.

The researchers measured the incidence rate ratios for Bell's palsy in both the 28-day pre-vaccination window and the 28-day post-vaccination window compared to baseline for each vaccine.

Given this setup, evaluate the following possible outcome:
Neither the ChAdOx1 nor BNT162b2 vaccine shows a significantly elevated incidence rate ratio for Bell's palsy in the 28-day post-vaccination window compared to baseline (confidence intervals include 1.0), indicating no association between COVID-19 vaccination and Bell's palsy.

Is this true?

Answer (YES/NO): YES